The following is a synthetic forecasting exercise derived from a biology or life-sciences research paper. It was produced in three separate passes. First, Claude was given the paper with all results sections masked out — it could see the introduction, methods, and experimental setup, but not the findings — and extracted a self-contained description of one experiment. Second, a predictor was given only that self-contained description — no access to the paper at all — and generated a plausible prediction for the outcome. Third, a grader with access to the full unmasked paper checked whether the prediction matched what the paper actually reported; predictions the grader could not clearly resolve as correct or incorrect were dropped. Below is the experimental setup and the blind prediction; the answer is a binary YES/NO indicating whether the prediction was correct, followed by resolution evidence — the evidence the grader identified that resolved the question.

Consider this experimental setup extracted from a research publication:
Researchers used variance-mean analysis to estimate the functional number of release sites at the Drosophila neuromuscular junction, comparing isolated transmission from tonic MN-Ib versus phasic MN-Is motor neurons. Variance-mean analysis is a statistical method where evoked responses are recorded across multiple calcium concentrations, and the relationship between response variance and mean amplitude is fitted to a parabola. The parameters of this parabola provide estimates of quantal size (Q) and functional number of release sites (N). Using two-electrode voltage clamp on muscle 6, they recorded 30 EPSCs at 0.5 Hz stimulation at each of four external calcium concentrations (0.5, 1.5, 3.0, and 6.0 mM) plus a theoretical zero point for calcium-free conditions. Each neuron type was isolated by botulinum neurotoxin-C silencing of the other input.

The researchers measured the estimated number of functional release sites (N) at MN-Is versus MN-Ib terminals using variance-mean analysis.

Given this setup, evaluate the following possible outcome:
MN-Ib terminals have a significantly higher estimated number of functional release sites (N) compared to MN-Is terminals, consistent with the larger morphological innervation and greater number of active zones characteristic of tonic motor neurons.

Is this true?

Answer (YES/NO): YES